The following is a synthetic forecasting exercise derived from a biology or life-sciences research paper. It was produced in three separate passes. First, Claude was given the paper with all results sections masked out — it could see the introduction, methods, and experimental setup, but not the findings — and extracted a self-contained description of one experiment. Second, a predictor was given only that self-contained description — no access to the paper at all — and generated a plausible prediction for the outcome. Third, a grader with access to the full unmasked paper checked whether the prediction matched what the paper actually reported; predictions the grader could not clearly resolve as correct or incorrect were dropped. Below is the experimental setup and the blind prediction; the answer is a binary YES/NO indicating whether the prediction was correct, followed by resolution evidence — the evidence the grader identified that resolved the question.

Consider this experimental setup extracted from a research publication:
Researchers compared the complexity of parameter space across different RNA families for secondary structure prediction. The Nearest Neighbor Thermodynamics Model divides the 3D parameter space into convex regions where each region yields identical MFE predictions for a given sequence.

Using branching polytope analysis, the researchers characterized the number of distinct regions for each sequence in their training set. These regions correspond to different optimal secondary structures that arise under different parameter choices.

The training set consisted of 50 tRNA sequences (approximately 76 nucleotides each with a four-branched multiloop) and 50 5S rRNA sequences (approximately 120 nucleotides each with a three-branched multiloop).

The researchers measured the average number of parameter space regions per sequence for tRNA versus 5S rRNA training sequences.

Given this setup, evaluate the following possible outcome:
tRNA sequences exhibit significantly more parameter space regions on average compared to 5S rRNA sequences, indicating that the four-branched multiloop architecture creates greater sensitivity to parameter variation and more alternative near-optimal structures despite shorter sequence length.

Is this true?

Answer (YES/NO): NO